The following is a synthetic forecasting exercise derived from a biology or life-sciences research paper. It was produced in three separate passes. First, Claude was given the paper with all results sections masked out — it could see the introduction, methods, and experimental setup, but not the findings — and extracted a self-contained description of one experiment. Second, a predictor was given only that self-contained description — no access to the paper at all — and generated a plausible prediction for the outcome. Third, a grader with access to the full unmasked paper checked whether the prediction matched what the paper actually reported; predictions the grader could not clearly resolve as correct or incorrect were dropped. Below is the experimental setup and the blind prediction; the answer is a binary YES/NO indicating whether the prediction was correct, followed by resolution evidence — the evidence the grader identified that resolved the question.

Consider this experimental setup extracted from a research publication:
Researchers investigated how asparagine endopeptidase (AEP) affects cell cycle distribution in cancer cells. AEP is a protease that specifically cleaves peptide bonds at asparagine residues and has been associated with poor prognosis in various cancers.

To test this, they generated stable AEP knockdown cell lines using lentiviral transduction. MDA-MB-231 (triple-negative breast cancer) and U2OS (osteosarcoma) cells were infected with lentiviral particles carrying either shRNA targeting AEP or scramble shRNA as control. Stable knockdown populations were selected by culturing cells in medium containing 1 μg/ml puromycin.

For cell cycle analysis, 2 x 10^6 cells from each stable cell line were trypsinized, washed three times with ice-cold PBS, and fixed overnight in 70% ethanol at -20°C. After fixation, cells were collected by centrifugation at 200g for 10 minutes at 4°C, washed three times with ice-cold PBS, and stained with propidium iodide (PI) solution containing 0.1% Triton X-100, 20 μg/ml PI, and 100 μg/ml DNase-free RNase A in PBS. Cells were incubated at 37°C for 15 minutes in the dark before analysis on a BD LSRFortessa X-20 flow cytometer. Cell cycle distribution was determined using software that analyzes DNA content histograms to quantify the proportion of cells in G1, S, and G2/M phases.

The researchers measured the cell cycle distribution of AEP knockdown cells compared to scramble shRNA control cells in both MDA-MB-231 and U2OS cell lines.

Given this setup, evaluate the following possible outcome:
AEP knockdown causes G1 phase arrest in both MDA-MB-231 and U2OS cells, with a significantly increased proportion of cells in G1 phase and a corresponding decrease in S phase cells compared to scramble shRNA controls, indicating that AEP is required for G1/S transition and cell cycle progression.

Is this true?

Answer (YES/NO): NO